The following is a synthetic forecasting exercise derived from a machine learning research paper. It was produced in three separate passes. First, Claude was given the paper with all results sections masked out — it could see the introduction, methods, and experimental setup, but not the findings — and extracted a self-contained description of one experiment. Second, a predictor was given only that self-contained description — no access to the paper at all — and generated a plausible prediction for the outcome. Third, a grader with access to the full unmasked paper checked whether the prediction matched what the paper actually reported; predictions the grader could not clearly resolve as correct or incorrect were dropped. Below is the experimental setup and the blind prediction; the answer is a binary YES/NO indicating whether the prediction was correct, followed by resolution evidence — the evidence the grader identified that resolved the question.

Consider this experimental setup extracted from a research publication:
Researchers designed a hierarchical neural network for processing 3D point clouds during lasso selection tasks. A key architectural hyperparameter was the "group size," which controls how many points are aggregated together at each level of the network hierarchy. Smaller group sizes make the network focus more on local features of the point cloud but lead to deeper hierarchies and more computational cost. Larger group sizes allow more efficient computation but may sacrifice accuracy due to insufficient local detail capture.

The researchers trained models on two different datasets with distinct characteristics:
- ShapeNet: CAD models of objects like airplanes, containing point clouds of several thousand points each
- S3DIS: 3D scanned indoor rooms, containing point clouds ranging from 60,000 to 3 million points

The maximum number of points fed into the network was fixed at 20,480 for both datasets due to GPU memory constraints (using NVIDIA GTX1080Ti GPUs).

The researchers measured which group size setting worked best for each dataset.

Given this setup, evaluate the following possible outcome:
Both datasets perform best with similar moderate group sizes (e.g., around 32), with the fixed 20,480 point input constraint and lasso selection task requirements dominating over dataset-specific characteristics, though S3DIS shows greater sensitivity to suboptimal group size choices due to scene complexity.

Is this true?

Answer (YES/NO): NO